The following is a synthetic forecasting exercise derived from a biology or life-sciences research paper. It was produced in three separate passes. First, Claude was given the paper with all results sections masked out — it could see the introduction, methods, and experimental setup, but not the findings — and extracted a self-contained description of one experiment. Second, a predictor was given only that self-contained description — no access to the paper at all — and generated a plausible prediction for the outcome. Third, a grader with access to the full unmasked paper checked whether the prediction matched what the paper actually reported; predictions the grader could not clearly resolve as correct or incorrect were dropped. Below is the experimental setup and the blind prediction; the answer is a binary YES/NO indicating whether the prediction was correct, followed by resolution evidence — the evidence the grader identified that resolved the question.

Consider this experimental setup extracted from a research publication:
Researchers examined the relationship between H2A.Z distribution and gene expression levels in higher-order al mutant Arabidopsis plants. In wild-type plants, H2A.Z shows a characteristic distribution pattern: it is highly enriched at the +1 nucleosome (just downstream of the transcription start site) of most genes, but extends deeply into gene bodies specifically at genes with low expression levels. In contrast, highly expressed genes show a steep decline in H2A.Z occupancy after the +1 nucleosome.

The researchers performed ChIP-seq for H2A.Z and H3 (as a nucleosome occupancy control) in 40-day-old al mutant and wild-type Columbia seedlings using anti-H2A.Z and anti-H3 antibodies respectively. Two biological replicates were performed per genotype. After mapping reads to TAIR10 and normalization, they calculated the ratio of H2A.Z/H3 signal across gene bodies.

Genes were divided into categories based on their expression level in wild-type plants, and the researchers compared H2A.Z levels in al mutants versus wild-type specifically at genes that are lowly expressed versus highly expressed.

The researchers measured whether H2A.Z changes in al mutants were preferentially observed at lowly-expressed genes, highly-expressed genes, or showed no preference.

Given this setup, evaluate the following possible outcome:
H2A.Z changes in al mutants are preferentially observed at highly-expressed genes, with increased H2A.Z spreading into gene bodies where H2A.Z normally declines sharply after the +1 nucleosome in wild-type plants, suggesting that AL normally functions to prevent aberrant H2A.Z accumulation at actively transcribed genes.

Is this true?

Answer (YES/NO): NO